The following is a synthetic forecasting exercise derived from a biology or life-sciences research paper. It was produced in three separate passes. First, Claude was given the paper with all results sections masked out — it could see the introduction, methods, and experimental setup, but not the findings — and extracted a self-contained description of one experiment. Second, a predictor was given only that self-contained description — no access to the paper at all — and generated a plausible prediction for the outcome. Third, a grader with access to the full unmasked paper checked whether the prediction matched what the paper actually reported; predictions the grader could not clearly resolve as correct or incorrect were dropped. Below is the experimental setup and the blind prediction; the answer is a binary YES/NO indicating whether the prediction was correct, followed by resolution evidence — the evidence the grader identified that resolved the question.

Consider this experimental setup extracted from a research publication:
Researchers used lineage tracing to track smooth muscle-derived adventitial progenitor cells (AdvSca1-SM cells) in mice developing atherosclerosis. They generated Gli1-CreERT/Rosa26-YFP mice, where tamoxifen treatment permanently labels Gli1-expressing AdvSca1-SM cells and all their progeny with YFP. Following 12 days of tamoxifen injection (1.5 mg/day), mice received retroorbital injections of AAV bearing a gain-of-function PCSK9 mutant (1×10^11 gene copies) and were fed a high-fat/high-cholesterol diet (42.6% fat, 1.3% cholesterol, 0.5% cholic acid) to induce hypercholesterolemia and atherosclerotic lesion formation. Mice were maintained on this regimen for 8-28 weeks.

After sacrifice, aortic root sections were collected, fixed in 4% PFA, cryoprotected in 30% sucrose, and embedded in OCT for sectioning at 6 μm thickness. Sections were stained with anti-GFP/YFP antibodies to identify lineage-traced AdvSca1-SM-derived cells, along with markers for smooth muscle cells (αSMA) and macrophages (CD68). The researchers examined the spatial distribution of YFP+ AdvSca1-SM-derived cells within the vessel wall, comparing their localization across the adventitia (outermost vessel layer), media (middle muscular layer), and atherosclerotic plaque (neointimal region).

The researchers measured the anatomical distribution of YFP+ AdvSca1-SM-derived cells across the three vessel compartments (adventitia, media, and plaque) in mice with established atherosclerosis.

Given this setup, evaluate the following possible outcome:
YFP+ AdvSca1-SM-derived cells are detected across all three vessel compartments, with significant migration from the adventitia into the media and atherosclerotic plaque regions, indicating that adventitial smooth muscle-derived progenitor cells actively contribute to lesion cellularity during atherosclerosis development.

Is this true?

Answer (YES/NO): YES